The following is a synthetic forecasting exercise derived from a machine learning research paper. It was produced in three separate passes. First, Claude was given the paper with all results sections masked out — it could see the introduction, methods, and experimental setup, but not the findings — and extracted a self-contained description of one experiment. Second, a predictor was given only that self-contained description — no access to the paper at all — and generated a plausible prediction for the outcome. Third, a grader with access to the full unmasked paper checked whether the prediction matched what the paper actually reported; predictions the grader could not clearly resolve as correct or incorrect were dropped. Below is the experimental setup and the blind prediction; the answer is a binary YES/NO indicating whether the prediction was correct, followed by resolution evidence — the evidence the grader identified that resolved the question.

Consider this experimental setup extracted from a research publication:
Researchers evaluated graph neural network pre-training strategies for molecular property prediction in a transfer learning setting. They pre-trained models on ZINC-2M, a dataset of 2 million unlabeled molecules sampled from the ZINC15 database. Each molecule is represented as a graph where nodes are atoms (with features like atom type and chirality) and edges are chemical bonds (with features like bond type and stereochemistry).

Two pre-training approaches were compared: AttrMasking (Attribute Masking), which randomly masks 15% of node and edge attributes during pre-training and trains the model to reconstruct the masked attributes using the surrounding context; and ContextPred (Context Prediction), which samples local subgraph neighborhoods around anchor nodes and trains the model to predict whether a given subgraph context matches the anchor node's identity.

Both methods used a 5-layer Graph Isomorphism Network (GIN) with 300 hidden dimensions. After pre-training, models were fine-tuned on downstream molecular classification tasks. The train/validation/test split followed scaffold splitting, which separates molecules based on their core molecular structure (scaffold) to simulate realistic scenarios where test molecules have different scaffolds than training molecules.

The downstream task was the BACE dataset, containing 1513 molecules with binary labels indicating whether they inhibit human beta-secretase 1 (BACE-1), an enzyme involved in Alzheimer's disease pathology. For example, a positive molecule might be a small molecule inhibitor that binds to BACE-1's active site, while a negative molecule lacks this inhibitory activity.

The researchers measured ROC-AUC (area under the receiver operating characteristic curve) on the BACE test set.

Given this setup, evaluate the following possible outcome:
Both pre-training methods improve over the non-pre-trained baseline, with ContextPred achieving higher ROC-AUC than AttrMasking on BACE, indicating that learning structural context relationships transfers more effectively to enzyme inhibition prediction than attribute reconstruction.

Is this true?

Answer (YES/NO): YES